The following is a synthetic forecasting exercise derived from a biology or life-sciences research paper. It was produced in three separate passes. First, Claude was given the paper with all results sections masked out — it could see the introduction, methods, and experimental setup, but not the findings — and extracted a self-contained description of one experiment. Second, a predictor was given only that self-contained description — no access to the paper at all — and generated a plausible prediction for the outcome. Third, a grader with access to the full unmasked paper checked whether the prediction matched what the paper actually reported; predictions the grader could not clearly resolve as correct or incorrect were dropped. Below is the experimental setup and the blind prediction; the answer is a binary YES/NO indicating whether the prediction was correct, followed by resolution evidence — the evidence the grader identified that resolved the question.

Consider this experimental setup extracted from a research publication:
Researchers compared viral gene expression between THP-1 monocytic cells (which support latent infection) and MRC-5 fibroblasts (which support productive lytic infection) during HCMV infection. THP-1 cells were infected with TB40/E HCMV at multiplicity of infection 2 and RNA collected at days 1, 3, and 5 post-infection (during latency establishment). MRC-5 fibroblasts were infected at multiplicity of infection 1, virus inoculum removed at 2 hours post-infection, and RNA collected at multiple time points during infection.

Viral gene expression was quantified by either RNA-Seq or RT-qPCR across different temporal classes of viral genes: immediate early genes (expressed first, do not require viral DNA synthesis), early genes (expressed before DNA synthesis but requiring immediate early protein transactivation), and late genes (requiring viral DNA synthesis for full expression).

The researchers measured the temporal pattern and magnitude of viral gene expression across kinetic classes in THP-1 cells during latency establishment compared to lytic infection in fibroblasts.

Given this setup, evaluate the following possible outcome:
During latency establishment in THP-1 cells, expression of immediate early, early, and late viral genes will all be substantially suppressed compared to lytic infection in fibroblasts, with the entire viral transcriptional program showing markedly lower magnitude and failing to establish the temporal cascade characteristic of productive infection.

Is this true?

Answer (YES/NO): NO